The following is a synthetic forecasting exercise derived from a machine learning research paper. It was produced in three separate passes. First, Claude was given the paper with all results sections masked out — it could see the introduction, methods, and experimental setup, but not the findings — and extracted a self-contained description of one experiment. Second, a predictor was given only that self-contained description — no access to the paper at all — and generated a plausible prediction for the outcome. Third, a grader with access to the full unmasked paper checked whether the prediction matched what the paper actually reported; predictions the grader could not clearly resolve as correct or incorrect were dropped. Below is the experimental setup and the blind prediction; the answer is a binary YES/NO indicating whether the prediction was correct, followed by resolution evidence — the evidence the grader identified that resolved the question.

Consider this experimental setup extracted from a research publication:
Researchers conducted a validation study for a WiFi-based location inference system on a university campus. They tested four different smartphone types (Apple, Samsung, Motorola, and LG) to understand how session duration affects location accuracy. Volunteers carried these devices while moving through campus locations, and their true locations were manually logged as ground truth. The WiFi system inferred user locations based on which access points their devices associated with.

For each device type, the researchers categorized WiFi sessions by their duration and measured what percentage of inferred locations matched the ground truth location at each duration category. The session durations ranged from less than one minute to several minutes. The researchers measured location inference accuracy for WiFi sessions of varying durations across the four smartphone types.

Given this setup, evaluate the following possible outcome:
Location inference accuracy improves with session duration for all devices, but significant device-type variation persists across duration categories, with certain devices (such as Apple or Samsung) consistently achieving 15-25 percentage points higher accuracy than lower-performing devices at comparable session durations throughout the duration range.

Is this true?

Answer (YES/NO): NO